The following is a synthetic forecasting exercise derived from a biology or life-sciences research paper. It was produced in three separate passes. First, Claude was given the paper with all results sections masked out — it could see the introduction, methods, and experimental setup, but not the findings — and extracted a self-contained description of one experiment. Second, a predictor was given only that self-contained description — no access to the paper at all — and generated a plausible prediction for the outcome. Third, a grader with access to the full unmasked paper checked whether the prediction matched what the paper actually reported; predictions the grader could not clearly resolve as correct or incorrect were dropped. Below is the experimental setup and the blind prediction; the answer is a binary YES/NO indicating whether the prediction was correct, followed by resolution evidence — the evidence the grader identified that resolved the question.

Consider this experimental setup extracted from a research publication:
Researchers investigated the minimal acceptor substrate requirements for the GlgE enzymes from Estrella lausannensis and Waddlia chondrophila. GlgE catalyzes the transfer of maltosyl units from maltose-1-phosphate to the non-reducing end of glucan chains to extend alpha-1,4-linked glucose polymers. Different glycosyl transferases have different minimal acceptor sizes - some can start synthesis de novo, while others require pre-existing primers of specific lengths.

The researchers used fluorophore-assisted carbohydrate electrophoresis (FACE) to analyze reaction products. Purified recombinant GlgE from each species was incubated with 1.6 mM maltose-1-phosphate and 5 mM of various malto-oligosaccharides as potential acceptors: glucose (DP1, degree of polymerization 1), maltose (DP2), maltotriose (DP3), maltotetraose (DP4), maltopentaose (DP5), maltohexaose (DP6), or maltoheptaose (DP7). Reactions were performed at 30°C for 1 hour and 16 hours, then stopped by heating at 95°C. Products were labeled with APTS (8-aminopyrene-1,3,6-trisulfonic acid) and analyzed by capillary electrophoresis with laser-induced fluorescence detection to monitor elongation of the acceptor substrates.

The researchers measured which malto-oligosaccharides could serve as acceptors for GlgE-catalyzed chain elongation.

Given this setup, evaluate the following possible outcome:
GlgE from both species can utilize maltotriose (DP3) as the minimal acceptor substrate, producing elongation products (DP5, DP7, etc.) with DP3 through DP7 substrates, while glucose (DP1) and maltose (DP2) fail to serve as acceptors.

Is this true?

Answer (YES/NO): NO